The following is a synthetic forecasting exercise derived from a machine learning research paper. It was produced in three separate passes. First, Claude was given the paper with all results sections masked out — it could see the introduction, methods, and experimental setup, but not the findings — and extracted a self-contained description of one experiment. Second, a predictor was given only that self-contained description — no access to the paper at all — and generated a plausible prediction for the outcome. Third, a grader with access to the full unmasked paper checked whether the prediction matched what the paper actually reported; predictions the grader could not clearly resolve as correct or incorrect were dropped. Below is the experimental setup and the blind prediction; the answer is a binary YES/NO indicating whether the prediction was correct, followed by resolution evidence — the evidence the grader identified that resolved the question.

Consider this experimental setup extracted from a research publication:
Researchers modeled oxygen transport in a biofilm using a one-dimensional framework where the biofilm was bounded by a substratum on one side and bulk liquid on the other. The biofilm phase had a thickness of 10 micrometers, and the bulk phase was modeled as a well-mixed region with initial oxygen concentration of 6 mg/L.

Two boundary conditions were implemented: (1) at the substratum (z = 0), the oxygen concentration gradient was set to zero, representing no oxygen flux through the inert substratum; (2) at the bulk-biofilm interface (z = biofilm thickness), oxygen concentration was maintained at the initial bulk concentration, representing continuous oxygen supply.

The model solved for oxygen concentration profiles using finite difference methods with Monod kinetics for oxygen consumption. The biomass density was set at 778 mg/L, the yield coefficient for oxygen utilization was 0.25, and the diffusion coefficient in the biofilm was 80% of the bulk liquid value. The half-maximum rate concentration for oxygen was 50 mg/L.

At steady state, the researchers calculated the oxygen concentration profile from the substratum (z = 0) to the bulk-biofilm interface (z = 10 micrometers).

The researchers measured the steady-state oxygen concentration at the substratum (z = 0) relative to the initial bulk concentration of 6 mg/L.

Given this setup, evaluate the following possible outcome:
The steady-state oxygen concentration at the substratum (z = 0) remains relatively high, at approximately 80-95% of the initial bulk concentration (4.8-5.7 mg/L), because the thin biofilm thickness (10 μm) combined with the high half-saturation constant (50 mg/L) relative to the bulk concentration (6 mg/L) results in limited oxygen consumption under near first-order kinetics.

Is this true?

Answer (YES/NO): NO